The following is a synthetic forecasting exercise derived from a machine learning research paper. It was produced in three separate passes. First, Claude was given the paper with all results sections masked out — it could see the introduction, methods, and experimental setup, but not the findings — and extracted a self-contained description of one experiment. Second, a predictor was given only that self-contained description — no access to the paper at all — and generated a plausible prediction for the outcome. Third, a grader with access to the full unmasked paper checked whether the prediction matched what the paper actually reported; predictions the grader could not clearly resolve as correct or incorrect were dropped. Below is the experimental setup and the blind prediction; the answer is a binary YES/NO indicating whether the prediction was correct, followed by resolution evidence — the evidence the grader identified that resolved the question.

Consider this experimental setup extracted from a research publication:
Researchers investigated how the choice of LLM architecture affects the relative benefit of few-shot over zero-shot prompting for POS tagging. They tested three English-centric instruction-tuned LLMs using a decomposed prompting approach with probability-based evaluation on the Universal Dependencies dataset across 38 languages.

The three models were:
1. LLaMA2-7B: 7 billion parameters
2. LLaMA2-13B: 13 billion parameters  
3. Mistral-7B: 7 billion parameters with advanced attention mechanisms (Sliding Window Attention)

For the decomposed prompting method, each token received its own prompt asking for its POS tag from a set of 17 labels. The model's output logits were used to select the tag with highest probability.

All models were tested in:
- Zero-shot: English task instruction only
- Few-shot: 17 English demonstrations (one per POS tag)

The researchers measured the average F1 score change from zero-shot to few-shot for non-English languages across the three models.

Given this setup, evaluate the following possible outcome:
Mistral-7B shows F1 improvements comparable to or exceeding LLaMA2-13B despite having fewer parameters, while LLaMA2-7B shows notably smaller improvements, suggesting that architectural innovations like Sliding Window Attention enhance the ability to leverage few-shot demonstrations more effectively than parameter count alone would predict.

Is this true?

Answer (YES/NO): NO